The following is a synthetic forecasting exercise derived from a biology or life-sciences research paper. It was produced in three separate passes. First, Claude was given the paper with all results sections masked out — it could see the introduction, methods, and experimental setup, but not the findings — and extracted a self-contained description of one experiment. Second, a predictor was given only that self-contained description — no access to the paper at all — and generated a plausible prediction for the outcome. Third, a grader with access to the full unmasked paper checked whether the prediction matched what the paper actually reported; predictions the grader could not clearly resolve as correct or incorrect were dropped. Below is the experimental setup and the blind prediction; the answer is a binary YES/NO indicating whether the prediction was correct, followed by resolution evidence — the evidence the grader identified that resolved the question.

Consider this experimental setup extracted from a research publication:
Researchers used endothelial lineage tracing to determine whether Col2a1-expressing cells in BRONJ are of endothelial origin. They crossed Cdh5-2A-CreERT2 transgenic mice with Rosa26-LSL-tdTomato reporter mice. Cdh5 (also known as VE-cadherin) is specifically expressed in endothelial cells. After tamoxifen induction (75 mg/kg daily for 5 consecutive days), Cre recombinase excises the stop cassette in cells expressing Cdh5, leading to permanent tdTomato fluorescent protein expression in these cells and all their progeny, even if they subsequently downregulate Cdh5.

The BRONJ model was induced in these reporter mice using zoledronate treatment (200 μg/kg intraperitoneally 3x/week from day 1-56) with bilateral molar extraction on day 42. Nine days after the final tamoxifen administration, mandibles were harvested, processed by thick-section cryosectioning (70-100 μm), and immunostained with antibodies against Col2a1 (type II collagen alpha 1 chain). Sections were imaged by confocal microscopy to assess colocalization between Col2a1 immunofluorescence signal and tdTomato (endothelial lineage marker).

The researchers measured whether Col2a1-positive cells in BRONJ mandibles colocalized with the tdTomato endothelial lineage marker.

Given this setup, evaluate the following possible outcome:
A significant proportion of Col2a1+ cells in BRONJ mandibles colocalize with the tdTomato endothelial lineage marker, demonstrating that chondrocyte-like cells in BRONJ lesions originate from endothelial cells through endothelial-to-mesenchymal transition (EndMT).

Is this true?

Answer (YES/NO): NO